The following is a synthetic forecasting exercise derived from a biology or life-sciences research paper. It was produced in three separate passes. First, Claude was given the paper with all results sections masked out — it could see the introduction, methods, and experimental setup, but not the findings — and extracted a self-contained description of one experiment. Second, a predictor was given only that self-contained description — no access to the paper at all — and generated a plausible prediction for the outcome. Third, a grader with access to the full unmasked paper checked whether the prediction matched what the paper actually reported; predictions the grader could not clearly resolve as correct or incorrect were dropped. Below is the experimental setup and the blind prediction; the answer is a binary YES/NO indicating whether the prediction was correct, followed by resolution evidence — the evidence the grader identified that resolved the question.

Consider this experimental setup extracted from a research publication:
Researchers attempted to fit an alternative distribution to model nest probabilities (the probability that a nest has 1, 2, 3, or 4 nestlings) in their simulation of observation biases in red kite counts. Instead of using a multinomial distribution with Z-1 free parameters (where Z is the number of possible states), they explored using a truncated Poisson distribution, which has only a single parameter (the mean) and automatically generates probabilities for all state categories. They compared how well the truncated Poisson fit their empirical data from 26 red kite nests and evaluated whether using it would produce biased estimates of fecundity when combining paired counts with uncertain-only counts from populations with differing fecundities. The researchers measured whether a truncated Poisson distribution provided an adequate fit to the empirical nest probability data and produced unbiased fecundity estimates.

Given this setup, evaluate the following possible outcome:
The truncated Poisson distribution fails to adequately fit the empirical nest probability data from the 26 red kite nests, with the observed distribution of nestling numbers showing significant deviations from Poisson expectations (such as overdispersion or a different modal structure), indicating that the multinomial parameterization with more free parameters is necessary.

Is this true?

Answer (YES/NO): YES